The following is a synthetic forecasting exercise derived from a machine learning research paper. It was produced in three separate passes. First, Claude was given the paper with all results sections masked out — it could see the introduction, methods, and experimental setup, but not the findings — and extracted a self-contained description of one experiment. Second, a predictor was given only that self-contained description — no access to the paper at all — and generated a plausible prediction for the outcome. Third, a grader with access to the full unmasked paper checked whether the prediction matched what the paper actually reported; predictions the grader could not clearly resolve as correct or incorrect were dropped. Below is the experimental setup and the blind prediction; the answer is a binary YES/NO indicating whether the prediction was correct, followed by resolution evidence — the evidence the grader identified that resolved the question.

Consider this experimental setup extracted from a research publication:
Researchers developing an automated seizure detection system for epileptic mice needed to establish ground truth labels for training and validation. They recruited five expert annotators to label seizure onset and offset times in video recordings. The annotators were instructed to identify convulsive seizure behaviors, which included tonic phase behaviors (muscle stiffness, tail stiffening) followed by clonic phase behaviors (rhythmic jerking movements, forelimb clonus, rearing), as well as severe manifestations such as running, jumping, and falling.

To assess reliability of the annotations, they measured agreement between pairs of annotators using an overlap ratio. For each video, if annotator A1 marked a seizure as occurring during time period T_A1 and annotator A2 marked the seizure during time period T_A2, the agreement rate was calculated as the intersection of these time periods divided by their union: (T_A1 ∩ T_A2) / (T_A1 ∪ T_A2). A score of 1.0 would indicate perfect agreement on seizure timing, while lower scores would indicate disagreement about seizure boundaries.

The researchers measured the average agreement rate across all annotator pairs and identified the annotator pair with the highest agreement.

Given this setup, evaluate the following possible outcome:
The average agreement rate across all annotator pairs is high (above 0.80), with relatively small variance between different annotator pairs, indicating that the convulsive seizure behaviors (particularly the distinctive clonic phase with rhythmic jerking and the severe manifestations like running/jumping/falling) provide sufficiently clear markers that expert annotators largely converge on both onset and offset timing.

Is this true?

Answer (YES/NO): YES